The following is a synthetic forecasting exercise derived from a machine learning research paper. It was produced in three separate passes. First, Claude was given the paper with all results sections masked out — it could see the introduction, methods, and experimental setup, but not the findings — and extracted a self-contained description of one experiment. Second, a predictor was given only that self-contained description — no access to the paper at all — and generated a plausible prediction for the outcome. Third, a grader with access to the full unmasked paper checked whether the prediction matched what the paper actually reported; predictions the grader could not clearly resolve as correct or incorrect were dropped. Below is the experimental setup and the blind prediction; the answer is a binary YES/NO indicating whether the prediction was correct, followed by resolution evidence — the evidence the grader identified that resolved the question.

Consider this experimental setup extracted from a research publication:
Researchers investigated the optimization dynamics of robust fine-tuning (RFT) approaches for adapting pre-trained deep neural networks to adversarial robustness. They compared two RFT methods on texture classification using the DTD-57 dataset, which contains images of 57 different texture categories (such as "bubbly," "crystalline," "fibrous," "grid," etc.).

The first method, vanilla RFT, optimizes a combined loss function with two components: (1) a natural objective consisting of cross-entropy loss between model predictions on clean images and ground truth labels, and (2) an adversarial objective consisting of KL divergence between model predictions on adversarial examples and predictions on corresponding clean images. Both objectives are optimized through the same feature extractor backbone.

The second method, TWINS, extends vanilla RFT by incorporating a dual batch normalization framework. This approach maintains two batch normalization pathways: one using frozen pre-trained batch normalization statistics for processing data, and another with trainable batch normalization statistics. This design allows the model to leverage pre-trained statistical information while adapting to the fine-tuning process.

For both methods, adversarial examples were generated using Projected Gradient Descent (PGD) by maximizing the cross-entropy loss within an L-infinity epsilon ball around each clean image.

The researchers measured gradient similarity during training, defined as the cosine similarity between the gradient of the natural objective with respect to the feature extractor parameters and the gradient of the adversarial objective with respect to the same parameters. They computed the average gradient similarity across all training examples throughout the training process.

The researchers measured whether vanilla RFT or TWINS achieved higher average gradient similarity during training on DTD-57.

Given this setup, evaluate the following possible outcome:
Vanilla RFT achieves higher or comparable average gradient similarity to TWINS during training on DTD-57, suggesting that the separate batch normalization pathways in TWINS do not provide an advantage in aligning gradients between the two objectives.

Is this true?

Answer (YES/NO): NO